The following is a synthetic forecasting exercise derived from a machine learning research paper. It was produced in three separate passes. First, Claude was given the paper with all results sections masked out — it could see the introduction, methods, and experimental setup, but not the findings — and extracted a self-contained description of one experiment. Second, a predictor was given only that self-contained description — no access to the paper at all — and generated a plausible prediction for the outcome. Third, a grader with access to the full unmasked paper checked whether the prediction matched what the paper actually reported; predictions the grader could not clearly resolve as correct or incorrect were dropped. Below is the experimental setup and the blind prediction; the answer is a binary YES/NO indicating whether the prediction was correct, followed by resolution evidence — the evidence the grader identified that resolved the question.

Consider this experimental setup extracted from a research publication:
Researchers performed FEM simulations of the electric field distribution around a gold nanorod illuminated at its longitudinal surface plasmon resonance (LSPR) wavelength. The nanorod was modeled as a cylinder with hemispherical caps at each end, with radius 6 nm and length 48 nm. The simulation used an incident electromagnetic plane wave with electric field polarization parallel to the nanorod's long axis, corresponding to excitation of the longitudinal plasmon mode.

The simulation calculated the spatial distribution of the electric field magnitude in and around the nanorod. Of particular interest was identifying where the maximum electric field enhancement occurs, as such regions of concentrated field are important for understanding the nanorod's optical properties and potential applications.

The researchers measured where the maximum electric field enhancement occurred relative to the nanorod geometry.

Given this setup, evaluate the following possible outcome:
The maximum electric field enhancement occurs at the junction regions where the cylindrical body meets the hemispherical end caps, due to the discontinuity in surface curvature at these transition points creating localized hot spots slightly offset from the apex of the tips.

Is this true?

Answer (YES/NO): NO